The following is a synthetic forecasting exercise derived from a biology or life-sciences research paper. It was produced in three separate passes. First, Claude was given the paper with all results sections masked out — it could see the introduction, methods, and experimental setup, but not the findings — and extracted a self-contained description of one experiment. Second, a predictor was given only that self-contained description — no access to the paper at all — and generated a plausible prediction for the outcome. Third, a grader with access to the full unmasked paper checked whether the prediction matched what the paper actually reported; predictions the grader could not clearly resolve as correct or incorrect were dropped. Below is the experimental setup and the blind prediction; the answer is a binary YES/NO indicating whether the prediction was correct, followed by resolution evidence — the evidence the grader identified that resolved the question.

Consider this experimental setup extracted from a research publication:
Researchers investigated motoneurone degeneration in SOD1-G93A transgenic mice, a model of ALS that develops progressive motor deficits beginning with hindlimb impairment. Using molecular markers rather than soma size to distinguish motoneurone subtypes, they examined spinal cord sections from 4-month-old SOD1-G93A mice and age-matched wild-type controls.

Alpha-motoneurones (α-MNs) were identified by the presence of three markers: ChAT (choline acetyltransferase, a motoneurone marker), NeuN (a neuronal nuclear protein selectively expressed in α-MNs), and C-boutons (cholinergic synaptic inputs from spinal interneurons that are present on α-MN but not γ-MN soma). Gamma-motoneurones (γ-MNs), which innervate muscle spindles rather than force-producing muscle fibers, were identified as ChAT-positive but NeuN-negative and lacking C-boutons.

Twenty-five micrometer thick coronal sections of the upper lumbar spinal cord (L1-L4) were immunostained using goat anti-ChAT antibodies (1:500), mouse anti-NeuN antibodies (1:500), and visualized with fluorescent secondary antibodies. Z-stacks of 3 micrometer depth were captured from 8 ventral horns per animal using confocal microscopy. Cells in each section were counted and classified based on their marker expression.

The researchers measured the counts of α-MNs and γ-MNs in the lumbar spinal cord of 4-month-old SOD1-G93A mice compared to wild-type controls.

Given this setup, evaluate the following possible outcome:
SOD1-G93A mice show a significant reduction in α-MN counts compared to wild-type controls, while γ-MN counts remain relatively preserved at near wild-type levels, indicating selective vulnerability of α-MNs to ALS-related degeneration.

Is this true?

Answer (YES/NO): YES